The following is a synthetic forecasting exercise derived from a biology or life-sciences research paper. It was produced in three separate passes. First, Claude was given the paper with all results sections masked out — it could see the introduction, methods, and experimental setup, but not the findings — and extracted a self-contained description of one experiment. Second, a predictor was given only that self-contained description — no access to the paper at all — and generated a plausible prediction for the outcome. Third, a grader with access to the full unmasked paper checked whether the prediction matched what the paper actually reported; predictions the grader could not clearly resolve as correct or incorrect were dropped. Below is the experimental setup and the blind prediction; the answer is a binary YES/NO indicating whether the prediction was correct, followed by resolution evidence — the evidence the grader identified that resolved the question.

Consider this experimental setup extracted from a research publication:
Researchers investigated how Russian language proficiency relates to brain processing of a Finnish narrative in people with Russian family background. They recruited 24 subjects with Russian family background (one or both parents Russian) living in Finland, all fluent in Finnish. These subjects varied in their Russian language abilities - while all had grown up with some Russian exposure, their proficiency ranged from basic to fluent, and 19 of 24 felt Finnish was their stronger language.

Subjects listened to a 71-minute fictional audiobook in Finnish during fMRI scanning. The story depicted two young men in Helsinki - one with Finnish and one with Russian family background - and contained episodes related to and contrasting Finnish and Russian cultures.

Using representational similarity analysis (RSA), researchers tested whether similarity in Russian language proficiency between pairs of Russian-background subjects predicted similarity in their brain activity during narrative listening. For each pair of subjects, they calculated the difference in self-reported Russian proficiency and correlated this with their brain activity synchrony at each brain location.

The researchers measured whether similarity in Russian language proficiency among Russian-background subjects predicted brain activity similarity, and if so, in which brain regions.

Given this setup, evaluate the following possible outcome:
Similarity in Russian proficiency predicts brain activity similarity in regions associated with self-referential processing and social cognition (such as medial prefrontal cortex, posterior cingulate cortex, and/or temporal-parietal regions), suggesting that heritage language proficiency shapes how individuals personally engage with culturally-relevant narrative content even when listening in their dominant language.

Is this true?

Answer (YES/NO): NO